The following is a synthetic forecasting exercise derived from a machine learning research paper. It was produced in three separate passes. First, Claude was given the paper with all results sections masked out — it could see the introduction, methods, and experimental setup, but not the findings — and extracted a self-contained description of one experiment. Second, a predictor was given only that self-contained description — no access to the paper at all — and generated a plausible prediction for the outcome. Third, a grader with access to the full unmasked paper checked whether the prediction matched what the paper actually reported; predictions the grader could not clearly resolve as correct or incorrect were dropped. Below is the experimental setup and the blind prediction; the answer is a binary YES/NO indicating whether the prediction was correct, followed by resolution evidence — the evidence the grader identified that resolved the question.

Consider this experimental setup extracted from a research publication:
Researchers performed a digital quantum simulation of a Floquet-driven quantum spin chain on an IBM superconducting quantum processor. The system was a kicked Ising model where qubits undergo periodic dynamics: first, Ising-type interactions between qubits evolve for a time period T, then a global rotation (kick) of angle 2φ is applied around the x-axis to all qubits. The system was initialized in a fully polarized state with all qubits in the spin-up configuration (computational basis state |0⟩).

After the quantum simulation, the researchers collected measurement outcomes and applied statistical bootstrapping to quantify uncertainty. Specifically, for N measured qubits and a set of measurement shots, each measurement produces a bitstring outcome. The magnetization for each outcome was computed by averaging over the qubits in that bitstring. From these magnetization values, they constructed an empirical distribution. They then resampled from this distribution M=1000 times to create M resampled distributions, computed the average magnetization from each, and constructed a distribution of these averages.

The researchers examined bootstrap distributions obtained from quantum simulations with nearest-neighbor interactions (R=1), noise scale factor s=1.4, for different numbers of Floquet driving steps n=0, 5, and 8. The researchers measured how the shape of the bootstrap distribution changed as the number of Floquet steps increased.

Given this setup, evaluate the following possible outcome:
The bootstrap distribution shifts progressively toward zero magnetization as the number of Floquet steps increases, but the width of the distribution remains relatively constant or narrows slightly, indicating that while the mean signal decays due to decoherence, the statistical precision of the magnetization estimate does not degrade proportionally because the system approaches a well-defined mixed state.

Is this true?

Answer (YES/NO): NO